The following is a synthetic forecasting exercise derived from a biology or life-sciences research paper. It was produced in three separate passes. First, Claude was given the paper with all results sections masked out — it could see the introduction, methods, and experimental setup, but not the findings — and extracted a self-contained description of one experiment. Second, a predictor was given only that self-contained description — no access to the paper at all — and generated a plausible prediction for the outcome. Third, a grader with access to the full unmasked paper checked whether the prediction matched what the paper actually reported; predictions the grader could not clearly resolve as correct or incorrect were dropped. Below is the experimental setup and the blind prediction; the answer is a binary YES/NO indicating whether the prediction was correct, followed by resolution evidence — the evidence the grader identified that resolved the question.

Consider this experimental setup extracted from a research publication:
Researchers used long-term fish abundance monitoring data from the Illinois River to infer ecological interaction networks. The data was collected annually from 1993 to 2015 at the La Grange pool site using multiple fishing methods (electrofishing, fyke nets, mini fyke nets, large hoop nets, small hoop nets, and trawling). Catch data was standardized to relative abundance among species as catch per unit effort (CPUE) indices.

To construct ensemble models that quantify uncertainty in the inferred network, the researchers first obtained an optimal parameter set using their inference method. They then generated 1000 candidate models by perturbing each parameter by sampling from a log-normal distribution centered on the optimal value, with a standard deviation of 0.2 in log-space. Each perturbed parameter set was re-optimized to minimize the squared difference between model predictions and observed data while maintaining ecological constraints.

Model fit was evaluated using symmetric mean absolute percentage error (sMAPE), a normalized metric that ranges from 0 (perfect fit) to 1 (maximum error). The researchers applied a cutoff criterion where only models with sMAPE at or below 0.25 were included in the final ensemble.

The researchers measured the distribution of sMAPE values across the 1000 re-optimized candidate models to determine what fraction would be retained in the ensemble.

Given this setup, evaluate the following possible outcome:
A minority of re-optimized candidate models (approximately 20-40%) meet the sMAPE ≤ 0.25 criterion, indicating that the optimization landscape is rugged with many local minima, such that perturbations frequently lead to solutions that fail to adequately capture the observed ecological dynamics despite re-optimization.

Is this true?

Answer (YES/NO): NO